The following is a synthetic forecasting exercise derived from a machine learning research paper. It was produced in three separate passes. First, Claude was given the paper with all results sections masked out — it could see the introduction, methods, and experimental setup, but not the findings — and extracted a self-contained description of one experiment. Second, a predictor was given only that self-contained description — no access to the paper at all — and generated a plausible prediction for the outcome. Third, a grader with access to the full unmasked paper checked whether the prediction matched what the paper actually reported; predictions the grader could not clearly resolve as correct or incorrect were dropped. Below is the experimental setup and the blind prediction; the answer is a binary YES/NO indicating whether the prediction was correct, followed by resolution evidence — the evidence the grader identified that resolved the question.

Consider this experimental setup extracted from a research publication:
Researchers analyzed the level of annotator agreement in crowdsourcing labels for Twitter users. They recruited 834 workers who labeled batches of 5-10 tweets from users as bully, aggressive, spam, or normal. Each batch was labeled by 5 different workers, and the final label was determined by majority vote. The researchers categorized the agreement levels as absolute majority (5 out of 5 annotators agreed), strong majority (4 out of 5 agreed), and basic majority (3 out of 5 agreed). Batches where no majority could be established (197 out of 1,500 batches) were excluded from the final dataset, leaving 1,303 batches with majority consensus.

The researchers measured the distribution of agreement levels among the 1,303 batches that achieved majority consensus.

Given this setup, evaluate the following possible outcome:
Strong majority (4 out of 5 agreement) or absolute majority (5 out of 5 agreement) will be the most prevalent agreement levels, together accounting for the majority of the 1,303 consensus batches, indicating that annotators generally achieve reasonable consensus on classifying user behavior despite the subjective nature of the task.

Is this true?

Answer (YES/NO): NO